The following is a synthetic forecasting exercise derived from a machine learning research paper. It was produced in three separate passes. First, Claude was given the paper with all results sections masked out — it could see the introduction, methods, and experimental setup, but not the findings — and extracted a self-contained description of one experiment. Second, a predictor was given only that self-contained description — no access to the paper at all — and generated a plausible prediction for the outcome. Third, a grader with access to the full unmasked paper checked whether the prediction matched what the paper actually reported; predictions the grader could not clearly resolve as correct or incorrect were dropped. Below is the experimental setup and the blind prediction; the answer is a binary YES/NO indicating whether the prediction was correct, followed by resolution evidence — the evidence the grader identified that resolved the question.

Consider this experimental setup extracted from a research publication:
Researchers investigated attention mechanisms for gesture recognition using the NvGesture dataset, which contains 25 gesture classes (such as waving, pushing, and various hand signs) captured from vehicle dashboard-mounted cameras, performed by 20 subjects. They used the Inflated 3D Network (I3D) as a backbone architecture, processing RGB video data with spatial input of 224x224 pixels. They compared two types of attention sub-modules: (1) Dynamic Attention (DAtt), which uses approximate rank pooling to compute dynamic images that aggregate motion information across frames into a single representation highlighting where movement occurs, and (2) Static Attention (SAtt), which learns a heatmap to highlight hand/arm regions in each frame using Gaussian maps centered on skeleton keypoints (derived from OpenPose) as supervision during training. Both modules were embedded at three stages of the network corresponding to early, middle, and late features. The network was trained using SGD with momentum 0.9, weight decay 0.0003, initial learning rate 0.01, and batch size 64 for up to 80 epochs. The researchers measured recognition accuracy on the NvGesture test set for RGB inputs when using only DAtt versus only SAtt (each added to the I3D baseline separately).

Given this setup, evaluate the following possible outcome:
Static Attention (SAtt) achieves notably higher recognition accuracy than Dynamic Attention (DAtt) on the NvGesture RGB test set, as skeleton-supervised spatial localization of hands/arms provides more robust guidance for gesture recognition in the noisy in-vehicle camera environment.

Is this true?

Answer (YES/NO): NO